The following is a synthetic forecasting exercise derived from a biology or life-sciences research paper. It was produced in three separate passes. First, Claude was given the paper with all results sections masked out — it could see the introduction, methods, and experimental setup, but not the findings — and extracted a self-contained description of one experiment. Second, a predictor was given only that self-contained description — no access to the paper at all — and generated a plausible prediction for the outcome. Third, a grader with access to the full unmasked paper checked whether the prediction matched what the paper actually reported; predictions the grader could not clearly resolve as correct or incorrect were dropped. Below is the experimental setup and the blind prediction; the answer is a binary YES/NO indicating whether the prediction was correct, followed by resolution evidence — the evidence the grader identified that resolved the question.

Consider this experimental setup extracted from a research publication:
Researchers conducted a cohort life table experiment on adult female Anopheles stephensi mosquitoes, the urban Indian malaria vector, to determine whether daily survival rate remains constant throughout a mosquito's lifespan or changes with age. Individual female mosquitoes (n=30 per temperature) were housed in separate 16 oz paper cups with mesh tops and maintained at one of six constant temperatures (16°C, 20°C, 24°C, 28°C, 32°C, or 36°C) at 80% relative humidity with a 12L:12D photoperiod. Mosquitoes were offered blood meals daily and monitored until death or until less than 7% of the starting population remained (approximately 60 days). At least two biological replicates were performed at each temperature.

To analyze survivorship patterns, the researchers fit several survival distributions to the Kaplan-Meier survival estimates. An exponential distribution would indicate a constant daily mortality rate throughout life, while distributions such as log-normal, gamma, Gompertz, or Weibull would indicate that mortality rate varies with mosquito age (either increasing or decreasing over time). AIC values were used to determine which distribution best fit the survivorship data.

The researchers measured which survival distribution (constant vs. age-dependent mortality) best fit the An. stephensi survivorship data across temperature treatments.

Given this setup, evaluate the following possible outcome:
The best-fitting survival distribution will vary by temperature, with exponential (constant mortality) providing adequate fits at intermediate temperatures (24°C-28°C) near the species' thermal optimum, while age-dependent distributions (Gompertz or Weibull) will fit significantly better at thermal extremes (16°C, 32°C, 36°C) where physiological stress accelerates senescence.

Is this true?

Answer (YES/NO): NO